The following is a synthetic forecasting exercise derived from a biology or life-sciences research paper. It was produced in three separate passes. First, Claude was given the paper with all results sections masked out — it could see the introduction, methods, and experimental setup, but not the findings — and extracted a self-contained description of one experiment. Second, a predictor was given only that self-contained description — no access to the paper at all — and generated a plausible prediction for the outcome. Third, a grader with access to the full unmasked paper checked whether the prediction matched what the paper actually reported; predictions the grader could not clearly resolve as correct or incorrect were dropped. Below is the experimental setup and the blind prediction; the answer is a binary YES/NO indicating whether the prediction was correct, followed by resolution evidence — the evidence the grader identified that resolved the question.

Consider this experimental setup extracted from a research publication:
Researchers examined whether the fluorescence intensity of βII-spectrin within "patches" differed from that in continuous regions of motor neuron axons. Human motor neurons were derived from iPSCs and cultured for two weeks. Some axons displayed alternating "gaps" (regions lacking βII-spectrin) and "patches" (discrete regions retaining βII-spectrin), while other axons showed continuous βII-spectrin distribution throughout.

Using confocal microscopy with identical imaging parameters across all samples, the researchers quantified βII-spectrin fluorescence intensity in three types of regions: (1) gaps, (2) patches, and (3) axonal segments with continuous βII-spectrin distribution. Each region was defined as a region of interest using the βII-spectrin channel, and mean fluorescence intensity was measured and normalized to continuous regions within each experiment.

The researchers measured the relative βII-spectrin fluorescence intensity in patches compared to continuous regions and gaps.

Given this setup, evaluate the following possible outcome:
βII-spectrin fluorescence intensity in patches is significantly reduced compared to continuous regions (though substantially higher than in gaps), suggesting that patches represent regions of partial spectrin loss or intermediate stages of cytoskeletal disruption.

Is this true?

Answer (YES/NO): NO